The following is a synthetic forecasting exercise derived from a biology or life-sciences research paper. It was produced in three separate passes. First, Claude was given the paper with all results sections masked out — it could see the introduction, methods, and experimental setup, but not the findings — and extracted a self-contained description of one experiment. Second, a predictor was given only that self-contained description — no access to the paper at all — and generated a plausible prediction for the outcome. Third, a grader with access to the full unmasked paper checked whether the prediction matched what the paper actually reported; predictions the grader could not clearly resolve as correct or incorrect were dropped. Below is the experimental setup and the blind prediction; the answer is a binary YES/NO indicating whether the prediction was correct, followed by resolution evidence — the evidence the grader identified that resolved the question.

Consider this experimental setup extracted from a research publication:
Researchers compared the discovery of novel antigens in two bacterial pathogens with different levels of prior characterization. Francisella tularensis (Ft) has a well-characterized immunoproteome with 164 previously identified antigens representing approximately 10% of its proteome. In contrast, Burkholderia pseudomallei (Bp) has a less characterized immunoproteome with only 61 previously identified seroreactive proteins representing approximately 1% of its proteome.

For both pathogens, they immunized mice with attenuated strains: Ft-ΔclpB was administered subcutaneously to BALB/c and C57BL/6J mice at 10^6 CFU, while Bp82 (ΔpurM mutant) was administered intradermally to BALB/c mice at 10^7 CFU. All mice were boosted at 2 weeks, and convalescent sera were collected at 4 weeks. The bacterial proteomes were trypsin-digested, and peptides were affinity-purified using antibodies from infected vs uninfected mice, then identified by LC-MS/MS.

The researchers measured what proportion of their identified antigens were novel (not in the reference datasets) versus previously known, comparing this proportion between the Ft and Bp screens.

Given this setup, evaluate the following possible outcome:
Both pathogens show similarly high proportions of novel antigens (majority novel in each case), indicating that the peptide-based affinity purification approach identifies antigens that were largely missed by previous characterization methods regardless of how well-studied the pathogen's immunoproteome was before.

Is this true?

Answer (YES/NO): NO